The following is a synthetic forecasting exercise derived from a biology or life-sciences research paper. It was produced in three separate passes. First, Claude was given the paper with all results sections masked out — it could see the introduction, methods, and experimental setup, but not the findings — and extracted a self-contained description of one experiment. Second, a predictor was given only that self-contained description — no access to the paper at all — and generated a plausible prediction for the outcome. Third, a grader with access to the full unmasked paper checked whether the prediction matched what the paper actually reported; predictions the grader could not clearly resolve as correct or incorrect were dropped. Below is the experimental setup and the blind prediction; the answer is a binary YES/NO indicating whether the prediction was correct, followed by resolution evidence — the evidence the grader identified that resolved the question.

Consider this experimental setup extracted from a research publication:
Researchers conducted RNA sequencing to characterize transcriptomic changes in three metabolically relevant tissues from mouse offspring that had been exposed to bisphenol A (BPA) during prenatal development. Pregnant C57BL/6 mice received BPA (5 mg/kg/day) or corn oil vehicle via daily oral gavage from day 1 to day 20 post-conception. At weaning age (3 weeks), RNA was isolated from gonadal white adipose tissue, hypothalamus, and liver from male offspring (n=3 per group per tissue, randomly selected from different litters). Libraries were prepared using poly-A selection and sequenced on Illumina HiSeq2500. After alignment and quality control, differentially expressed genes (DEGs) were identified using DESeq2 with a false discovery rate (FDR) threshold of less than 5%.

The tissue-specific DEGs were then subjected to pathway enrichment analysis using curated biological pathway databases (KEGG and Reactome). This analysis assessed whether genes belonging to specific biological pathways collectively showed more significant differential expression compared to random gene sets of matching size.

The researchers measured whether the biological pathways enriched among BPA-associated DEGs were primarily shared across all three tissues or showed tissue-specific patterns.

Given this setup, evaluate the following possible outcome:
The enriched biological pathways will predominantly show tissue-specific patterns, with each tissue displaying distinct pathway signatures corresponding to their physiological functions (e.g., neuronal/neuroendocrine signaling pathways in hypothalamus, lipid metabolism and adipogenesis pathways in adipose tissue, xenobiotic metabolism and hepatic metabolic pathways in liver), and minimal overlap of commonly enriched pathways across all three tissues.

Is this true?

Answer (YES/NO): NO